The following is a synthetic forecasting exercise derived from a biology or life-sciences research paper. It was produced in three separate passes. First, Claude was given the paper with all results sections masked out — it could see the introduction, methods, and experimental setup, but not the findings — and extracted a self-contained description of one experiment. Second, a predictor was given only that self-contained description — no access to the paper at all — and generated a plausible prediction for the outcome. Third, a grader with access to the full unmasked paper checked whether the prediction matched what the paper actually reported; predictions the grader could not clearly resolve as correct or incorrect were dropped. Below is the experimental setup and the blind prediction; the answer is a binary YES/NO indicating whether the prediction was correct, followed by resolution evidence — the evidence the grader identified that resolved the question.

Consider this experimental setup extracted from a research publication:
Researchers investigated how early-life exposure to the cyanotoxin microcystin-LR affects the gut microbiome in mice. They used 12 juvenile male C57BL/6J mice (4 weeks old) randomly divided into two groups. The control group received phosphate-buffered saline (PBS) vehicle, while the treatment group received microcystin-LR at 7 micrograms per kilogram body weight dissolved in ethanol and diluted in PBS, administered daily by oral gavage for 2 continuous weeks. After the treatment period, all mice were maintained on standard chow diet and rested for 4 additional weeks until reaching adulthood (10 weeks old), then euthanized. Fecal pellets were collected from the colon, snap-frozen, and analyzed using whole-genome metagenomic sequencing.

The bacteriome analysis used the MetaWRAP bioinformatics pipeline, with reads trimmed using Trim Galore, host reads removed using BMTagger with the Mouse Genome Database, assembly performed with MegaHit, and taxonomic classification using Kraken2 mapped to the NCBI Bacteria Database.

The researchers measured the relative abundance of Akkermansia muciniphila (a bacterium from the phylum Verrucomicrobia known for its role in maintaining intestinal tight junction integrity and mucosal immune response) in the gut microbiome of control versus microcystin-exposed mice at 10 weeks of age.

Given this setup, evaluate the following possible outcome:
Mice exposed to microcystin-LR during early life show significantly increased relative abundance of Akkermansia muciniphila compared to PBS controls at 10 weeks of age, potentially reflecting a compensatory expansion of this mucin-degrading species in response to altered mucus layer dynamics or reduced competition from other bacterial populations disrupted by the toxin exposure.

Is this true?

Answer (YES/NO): YES